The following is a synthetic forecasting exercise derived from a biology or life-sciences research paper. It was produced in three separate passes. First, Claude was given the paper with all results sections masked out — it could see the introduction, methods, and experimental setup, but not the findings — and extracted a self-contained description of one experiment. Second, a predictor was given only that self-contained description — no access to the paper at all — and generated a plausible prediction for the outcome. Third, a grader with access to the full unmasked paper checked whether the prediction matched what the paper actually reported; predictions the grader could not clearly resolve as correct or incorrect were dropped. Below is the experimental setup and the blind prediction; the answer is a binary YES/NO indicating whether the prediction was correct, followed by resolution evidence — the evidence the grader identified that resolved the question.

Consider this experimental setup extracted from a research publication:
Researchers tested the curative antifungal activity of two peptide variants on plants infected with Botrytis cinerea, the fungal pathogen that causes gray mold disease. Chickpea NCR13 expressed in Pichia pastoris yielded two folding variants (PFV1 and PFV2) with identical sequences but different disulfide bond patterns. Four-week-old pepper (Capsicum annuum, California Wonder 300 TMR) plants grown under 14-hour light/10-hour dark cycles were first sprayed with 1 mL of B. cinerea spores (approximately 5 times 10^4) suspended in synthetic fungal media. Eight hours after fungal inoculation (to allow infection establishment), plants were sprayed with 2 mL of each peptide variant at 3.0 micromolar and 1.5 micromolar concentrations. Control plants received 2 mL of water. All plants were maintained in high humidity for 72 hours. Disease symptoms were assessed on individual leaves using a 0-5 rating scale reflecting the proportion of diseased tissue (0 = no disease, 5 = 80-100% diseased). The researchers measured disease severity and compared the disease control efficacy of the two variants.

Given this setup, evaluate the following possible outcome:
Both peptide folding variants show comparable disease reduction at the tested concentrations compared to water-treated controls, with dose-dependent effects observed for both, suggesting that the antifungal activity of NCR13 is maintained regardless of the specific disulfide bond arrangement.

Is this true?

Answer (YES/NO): NO